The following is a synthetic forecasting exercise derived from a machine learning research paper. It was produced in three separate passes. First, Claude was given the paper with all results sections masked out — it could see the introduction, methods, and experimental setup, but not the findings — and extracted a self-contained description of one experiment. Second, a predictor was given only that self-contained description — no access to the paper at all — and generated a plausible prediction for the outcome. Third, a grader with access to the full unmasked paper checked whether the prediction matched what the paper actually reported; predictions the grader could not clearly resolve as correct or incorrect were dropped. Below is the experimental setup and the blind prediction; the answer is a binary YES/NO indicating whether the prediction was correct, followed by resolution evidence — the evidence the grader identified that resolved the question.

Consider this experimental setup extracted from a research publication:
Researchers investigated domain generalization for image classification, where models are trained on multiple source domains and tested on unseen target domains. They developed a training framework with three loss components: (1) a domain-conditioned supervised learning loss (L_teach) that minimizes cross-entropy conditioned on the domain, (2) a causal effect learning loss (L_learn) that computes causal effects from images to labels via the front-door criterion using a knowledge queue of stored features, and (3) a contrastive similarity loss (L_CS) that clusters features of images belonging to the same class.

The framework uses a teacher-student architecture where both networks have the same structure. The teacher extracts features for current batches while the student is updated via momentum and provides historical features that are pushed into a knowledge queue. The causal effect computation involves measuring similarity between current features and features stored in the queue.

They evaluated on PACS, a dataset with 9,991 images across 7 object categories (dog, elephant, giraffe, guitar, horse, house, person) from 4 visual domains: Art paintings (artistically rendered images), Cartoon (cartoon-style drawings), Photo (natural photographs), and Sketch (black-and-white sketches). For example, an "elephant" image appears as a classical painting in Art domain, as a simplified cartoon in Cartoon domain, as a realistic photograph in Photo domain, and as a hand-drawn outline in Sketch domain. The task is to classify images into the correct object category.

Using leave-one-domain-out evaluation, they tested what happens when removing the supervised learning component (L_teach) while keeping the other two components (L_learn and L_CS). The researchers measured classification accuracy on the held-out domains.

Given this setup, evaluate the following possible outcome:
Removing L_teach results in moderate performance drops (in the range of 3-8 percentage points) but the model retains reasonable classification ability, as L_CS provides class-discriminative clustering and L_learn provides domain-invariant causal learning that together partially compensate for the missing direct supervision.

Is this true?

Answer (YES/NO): NO